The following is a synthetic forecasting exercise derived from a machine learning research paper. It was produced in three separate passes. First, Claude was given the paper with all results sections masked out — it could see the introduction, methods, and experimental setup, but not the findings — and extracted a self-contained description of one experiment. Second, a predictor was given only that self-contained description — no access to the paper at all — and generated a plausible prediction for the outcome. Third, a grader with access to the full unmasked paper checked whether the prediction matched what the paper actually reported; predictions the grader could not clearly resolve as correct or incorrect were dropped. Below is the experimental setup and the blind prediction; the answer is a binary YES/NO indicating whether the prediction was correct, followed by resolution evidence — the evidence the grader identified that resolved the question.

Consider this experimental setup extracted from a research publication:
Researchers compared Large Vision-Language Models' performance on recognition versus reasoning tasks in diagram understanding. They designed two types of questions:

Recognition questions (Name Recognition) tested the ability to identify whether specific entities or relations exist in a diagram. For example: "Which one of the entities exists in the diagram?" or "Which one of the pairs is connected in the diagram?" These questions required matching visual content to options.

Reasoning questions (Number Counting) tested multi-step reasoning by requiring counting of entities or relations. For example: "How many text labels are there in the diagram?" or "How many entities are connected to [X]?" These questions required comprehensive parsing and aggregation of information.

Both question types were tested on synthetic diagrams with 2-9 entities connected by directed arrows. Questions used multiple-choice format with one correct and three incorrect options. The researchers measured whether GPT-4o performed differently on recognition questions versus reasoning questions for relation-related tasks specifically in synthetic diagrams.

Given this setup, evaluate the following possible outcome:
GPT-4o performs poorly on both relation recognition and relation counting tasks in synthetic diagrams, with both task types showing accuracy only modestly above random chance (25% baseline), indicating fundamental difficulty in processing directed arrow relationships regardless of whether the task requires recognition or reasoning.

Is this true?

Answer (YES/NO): NO